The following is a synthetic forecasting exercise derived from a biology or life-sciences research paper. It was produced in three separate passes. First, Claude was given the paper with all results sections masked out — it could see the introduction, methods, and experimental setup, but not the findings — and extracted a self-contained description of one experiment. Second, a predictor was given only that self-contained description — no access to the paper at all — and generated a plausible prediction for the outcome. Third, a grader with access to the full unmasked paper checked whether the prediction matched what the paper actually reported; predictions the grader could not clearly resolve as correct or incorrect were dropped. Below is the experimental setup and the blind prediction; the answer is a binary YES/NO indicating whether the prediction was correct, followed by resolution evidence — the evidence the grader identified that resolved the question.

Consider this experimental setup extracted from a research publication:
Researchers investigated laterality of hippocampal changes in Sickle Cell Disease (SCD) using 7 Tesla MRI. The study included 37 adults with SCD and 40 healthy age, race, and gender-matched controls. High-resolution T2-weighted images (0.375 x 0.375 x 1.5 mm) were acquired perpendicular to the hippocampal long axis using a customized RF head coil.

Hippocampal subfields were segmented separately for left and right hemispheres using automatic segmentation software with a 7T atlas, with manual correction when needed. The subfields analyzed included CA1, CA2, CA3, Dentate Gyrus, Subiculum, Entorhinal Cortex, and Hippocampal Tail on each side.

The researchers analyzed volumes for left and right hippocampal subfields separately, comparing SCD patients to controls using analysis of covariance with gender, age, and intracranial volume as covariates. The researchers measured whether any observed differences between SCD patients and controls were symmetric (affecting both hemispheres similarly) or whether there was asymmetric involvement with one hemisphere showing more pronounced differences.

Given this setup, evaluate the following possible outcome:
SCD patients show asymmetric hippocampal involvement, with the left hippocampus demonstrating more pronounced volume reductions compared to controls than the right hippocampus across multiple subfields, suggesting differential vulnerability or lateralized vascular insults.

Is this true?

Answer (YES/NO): NO